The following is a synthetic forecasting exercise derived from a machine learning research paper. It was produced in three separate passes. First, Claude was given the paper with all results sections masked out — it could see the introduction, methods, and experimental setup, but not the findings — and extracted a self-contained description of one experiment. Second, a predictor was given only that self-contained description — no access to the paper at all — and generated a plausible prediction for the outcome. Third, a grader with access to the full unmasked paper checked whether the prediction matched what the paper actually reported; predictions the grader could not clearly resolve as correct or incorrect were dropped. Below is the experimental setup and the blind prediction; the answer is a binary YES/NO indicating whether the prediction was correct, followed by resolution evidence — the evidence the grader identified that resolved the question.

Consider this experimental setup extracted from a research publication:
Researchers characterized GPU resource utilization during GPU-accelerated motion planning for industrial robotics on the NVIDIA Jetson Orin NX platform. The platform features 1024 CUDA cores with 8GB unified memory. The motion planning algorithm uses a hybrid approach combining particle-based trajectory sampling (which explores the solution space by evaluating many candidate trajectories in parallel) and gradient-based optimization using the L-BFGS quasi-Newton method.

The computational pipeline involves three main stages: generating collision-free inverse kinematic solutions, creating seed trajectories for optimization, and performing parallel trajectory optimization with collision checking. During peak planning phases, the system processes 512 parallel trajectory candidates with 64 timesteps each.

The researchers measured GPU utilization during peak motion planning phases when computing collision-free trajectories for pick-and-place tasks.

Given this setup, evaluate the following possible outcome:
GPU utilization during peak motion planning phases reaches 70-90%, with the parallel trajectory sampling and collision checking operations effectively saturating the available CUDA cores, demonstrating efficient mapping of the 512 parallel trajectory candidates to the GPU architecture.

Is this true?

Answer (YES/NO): NO